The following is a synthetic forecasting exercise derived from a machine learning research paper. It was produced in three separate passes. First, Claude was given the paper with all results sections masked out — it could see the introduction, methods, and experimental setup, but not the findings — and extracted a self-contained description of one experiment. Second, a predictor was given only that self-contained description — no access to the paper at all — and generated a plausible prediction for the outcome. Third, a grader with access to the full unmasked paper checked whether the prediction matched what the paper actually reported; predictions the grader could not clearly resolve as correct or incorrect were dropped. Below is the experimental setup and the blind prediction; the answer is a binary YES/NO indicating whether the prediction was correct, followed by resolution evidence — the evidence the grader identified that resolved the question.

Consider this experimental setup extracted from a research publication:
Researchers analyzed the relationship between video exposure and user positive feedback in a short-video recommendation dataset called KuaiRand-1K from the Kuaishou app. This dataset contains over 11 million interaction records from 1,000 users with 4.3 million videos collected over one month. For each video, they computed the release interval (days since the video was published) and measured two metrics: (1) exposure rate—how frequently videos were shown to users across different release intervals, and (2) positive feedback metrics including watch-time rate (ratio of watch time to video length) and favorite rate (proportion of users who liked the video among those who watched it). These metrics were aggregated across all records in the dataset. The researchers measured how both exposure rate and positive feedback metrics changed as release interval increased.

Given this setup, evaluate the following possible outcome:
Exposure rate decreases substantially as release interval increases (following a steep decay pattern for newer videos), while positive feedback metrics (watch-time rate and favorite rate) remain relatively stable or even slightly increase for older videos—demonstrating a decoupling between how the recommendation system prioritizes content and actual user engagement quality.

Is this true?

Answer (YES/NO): NO